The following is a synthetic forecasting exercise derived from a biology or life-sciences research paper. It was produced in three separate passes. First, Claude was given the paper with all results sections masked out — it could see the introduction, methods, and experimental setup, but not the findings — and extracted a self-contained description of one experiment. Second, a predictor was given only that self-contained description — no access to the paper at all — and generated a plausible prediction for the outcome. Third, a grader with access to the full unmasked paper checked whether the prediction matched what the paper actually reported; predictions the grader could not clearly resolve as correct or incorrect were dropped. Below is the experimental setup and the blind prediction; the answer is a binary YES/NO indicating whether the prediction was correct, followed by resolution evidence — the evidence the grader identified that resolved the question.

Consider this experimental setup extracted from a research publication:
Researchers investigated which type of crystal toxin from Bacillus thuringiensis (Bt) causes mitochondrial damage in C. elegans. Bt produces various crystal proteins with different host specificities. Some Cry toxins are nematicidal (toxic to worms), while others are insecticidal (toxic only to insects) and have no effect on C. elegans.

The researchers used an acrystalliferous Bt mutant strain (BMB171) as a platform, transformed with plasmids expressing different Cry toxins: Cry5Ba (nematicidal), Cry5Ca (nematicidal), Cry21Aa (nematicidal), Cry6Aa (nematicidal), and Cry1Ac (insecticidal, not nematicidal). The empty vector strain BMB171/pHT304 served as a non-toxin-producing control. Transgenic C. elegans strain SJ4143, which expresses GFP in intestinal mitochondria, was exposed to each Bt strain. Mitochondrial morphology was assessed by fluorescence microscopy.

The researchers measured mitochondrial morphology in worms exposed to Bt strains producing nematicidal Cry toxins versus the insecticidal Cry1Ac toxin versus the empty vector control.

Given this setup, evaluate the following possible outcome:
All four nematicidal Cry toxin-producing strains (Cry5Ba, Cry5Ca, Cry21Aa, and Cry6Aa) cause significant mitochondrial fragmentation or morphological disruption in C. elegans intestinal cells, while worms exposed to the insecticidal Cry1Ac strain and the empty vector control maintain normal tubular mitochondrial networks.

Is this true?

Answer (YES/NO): NO